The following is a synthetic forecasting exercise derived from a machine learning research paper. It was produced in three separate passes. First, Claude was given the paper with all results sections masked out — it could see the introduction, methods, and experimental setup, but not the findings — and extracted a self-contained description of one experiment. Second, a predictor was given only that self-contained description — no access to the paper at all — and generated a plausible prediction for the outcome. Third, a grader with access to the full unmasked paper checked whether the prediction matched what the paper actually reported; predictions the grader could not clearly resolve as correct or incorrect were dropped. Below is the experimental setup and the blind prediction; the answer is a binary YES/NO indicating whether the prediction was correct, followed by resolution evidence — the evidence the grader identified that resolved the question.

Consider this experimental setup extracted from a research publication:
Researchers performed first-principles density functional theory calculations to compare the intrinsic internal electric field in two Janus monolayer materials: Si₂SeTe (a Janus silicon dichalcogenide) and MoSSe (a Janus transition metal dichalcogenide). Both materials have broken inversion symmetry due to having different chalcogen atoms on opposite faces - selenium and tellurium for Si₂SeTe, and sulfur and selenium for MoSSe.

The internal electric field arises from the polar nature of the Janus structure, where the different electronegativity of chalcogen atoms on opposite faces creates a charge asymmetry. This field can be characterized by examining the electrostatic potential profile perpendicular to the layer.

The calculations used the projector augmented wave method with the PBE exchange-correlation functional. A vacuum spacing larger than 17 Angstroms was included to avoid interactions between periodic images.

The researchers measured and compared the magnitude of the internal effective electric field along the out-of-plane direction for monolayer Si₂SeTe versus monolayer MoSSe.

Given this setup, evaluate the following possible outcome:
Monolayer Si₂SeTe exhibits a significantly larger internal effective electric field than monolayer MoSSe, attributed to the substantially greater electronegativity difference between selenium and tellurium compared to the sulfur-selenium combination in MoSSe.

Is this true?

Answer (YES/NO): YES